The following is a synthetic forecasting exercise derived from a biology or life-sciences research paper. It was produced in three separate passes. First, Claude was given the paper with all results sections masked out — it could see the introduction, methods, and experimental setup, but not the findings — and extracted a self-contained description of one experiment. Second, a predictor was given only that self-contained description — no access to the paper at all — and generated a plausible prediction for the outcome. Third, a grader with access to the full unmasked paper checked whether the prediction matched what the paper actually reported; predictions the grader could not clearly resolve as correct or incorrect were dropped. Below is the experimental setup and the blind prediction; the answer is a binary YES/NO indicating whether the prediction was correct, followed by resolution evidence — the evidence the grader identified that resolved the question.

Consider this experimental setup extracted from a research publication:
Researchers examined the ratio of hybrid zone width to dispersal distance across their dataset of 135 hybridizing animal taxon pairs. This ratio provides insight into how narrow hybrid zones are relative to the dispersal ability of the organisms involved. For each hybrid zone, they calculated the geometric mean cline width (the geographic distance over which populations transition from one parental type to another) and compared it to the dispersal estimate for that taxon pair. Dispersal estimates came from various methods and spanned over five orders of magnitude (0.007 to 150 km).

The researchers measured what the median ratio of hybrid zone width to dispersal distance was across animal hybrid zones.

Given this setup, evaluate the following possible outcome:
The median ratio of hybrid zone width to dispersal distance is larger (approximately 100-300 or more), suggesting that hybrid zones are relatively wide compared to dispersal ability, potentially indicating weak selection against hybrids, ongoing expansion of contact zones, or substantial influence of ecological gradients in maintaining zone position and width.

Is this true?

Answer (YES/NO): NO